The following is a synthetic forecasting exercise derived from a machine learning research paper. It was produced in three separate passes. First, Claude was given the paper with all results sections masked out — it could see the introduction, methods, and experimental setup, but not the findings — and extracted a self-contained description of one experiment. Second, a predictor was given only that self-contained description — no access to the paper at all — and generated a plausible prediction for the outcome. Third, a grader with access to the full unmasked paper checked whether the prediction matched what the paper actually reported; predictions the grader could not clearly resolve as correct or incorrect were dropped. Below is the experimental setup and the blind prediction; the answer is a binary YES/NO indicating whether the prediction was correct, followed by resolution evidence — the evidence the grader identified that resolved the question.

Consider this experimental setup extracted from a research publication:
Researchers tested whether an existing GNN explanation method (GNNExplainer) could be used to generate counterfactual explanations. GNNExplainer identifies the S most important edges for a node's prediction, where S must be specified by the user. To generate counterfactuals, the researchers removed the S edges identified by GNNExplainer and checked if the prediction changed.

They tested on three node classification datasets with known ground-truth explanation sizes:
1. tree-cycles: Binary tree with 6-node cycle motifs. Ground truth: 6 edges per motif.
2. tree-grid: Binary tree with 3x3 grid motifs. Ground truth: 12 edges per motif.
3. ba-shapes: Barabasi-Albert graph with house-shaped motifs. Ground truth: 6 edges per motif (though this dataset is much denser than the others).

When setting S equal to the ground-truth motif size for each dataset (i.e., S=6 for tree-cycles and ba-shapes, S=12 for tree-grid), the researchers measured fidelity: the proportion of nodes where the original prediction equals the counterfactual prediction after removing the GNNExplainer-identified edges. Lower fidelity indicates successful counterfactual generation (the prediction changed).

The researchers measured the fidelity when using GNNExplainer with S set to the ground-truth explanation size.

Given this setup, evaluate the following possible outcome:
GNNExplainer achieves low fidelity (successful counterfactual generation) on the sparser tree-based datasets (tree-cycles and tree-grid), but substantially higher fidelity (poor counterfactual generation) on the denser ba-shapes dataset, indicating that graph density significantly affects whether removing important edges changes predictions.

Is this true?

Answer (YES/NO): NO